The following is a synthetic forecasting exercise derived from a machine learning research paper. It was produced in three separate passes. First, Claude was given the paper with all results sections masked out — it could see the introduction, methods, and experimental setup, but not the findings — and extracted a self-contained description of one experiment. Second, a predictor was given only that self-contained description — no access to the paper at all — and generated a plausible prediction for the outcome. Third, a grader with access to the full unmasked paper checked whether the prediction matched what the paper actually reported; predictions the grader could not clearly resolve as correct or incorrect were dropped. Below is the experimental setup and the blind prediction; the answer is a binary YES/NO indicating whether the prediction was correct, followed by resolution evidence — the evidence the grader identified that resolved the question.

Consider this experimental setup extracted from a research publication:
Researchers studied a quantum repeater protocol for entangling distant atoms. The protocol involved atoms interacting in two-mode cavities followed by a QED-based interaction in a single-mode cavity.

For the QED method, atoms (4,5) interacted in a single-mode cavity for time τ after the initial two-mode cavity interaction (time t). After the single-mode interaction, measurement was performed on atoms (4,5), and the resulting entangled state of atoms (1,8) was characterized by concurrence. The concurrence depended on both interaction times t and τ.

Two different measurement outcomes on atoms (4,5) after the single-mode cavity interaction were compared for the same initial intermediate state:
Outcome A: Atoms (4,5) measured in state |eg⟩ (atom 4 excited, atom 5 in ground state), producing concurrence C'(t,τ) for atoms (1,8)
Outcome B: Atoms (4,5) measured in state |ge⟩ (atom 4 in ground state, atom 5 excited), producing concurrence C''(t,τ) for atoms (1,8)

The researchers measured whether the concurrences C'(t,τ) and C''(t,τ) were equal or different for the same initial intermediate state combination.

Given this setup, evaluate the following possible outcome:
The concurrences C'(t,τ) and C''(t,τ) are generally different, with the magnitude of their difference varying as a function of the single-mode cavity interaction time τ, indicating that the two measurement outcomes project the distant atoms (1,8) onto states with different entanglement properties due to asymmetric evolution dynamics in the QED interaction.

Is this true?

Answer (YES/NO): NO